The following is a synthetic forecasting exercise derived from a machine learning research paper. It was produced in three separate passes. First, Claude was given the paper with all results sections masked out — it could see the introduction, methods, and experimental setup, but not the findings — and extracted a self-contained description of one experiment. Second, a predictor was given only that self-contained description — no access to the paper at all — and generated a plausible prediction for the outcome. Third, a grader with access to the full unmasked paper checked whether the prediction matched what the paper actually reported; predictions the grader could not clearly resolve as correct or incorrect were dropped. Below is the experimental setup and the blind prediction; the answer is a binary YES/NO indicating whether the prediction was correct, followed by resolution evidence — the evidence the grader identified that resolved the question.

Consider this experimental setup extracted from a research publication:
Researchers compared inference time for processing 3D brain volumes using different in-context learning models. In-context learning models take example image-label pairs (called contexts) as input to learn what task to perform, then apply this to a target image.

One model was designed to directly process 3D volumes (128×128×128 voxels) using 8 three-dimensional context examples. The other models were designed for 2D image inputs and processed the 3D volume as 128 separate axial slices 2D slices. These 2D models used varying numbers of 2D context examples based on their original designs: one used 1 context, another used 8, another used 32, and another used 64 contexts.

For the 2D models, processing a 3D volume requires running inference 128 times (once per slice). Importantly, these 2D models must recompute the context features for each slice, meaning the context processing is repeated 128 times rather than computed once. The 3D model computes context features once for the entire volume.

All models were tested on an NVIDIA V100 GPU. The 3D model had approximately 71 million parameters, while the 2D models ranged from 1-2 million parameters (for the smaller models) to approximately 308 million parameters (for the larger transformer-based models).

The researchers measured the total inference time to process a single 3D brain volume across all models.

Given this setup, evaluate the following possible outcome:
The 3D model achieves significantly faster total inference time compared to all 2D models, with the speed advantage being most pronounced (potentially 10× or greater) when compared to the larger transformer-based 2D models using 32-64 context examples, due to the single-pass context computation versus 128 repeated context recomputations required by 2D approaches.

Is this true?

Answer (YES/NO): NO